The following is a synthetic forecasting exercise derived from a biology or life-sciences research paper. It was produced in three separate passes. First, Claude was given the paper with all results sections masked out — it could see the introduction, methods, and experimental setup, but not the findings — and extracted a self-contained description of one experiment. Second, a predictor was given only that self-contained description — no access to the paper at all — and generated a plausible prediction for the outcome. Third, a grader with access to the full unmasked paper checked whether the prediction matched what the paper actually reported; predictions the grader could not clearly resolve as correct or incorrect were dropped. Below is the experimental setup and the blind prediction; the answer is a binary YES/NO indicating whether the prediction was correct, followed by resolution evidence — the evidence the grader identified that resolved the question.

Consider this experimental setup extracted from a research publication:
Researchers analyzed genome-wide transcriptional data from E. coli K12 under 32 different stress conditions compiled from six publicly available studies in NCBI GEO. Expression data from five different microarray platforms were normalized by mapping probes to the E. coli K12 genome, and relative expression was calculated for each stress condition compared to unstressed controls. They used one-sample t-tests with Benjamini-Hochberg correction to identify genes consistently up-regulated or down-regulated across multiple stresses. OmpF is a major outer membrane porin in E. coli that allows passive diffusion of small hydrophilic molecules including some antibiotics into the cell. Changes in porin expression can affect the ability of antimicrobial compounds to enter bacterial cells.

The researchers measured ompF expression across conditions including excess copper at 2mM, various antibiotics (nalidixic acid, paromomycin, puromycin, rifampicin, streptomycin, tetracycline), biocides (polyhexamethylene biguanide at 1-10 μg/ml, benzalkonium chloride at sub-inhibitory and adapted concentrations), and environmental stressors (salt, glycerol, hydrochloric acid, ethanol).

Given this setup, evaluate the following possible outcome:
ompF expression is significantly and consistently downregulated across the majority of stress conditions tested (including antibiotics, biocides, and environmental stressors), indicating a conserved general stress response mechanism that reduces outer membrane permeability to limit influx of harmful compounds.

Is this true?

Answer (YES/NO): YES